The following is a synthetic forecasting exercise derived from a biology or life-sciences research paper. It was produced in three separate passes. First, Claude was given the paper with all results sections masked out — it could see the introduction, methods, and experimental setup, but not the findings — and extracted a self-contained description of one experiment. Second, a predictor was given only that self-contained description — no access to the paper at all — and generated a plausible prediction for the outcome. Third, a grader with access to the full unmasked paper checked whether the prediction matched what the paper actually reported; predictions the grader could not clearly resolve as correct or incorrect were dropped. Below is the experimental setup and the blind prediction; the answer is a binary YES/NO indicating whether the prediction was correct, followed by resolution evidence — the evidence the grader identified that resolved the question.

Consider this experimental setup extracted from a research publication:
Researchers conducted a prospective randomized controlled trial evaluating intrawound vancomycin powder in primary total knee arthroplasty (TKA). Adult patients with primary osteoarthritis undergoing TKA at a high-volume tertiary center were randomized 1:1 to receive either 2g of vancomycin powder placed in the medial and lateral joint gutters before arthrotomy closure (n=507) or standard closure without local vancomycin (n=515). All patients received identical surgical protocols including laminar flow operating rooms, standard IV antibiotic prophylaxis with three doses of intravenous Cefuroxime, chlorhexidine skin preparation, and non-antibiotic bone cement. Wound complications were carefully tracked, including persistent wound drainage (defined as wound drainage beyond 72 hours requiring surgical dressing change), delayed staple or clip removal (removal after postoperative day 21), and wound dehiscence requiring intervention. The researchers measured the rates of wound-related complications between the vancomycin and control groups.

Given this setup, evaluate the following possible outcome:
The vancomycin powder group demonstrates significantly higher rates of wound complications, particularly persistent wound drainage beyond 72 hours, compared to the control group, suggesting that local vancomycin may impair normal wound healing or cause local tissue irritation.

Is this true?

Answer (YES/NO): YES